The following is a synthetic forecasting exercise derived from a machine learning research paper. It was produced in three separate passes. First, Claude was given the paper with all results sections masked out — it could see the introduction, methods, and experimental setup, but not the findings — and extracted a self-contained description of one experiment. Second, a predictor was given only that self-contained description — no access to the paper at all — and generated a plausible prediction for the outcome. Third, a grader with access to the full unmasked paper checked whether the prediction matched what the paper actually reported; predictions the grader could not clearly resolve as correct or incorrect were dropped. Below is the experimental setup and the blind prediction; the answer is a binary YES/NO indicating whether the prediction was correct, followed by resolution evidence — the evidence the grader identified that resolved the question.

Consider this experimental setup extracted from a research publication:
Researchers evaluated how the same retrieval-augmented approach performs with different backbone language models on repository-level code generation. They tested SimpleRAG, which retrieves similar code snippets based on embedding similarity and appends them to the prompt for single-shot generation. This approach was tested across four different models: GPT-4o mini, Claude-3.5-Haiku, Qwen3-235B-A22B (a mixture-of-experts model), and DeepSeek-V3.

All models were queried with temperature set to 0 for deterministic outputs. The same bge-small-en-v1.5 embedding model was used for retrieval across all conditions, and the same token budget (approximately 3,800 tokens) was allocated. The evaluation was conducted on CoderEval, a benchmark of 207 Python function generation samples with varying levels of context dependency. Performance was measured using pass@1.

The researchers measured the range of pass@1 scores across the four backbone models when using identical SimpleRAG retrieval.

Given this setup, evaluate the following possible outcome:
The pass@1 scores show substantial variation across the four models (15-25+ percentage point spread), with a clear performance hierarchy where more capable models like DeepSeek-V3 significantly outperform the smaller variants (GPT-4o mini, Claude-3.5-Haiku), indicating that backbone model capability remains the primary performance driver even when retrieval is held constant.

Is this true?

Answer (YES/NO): NO